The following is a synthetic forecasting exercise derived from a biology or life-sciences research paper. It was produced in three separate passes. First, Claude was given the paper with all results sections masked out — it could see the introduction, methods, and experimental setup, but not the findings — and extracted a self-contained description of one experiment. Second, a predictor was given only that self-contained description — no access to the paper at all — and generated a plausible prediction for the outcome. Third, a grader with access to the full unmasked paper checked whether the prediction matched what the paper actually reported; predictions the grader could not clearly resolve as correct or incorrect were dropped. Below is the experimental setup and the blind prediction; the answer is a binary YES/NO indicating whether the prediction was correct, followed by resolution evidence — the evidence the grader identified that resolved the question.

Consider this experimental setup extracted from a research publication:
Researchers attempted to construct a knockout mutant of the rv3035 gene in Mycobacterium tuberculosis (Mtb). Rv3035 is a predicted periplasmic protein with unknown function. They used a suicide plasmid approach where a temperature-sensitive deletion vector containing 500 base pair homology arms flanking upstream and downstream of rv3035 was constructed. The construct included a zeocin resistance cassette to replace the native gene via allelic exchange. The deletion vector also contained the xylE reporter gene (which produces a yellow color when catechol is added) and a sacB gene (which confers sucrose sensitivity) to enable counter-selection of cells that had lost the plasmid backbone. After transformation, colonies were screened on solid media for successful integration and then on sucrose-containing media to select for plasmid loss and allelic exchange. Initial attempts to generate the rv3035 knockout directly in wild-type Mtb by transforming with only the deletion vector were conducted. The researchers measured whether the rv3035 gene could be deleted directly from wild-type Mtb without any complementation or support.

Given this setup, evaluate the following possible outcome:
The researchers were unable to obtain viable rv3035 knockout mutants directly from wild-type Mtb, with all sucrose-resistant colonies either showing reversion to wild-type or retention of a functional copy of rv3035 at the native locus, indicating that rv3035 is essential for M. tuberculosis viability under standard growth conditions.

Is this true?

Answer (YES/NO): NO